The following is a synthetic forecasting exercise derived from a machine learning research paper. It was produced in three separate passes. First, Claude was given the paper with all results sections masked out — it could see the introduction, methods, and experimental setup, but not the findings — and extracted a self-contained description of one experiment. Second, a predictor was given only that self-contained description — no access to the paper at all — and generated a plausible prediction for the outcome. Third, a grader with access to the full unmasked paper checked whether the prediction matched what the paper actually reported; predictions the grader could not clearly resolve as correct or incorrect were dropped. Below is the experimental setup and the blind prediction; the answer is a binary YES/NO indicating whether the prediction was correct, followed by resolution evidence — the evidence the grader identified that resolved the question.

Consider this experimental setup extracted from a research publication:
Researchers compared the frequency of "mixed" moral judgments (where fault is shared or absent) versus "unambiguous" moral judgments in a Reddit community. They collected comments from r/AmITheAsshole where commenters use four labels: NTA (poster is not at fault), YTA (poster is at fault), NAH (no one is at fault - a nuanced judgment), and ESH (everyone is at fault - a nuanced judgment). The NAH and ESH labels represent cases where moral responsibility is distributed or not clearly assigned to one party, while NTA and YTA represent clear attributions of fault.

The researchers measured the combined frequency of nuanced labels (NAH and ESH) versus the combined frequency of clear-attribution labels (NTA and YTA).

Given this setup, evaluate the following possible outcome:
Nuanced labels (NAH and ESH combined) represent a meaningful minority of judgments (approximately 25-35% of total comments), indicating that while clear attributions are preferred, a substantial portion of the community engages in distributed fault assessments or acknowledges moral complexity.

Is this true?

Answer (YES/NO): NO